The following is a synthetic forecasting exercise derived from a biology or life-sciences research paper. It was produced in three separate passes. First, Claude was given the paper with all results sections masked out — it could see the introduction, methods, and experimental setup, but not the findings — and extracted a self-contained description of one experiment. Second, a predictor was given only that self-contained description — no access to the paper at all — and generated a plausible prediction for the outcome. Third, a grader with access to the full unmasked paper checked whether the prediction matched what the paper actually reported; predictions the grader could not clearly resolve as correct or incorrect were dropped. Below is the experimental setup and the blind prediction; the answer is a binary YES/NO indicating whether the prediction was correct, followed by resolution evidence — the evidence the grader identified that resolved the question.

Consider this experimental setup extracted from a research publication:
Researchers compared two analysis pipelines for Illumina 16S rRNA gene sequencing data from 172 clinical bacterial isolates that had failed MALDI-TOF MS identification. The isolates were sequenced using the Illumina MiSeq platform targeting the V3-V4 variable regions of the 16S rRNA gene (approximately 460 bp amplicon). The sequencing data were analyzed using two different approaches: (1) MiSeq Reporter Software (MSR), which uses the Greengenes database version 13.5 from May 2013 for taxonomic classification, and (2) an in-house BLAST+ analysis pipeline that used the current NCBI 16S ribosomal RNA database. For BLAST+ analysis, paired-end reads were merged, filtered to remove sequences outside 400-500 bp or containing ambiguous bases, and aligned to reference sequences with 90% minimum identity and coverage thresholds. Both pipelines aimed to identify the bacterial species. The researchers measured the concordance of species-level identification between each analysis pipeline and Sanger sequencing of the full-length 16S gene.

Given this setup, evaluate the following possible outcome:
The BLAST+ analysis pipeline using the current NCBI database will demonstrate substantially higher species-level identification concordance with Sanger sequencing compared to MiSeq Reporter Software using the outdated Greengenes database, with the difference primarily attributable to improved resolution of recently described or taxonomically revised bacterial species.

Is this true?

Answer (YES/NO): YES